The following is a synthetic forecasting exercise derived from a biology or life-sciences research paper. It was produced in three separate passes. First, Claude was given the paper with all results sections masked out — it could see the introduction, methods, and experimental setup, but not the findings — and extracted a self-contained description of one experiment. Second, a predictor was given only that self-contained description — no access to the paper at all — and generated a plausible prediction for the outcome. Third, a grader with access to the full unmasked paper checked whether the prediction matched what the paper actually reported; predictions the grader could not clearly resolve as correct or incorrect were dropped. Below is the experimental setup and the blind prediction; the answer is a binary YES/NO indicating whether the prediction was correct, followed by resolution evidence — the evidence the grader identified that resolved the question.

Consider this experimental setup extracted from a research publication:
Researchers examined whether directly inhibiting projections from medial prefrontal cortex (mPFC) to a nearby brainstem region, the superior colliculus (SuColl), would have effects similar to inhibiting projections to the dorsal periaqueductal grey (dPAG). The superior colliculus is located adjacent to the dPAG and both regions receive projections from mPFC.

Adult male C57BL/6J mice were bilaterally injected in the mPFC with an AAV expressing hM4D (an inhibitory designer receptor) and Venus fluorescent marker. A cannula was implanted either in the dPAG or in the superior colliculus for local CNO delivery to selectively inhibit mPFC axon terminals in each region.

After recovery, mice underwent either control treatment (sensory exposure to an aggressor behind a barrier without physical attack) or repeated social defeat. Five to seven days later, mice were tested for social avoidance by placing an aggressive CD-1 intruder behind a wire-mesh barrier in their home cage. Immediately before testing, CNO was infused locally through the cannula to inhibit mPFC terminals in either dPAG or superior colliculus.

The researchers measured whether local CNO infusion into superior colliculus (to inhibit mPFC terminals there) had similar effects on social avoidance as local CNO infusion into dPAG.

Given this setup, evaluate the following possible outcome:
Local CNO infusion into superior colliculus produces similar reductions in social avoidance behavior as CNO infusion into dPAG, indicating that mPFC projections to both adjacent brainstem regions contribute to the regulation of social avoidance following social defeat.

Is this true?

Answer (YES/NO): NO